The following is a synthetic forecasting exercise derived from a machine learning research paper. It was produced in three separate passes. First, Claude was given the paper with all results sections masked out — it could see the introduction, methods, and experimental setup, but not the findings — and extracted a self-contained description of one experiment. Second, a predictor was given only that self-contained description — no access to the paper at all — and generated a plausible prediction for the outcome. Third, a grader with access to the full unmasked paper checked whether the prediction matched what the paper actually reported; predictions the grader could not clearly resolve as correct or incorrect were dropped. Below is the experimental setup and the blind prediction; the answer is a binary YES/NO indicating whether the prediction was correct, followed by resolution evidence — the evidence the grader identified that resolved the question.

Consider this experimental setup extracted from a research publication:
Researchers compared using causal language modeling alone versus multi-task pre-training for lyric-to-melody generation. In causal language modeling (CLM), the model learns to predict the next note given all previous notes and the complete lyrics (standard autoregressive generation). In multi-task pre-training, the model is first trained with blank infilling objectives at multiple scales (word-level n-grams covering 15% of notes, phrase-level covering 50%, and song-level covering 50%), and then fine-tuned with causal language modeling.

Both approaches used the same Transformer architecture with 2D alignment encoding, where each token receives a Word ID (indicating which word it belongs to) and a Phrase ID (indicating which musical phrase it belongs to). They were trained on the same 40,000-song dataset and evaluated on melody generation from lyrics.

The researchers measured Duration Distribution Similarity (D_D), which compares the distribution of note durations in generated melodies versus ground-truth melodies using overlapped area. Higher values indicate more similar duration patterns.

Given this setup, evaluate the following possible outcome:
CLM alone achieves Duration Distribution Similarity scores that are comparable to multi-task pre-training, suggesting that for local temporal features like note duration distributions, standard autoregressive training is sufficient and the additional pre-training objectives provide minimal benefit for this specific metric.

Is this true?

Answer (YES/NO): NO